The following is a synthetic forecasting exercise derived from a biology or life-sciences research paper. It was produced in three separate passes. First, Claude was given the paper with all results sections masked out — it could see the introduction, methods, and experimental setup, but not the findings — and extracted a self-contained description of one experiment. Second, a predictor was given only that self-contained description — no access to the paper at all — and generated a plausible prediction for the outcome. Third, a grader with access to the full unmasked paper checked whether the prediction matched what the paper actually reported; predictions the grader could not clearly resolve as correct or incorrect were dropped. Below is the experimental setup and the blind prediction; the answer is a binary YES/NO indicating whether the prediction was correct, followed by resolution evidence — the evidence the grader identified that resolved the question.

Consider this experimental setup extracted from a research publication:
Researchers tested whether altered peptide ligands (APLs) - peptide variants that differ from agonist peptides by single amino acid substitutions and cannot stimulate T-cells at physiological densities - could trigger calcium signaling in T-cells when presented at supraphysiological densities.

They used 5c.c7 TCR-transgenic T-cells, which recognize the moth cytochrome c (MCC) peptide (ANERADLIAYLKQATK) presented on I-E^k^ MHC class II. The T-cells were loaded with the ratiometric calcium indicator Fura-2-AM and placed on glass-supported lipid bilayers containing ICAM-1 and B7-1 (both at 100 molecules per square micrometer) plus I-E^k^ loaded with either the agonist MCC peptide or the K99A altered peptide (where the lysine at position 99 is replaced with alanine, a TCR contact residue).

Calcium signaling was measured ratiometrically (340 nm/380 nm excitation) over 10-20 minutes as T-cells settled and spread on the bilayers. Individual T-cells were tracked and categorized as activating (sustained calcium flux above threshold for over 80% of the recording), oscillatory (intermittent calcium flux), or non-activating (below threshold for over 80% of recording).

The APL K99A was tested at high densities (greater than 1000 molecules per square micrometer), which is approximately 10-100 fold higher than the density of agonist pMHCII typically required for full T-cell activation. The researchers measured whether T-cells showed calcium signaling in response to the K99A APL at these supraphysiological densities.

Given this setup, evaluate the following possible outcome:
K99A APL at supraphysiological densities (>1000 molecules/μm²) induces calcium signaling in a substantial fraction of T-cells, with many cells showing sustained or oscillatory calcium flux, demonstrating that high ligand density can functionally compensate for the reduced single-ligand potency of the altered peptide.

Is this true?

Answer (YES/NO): NO